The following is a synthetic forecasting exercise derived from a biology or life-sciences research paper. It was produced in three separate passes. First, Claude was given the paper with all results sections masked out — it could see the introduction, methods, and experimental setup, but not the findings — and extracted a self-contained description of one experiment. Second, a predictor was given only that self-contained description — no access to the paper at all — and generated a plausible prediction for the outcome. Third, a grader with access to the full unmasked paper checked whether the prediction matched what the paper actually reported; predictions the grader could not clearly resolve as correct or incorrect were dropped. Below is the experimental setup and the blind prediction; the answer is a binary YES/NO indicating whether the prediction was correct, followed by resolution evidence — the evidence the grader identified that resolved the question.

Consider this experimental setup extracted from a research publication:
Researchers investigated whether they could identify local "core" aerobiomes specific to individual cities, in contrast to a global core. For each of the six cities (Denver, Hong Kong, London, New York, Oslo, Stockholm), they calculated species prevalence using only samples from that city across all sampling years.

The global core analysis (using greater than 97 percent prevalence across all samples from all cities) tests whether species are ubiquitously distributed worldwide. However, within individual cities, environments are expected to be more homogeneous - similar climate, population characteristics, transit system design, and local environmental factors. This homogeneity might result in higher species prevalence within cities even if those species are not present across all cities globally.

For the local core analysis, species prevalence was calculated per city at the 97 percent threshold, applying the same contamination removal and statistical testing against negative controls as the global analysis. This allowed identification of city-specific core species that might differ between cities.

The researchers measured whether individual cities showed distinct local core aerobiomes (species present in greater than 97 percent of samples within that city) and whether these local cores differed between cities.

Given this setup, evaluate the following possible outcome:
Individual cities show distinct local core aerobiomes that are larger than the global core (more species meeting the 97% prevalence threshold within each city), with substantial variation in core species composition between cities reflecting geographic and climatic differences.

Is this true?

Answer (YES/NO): YES